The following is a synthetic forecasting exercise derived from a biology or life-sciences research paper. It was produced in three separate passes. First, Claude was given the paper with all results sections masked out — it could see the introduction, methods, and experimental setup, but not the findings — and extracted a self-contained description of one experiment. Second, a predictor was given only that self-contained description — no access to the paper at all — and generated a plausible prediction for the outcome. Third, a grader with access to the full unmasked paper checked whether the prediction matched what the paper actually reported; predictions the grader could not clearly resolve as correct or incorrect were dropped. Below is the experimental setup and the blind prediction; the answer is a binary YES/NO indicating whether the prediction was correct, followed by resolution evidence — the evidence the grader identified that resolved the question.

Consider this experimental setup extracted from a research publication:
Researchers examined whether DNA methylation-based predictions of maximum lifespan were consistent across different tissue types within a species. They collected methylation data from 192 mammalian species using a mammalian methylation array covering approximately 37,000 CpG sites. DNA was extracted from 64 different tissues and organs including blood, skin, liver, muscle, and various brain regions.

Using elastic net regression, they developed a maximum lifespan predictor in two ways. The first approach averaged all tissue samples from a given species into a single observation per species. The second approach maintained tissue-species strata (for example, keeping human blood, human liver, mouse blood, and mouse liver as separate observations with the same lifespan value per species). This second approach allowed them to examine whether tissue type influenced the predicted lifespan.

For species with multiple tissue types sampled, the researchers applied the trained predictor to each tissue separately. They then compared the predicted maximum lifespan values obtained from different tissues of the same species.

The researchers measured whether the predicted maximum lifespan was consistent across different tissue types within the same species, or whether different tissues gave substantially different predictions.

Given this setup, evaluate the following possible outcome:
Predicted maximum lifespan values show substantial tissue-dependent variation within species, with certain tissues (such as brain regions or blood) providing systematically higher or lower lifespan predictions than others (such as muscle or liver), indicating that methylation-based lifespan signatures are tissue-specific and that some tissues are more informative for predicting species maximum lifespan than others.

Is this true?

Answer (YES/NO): NO